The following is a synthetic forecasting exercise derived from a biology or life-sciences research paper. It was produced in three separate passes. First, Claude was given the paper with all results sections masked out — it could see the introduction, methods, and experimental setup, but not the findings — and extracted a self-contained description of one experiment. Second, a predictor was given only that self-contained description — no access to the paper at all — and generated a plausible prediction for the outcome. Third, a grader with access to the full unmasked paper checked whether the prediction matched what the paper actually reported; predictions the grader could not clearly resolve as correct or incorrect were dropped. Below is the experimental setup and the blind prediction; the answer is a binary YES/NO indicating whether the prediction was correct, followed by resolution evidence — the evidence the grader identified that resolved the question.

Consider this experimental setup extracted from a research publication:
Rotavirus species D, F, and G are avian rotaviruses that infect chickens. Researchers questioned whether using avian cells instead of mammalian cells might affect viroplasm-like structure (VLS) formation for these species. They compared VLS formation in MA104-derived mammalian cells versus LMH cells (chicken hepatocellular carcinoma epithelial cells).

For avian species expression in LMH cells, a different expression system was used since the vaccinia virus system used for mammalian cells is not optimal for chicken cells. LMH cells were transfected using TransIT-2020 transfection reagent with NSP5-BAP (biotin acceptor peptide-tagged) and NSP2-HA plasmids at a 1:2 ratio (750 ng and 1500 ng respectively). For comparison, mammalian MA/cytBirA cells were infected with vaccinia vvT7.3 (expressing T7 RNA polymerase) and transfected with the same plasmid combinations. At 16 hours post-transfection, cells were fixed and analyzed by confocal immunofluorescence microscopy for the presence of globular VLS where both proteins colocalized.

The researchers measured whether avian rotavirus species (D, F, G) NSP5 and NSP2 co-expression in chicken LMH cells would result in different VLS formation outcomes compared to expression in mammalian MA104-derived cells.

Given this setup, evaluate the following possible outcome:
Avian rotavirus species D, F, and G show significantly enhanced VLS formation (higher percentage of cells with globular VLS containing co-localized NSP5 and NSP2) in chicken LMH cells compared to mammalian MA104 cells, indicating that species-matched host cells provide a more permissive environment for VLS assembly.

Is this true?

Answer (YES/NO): NO